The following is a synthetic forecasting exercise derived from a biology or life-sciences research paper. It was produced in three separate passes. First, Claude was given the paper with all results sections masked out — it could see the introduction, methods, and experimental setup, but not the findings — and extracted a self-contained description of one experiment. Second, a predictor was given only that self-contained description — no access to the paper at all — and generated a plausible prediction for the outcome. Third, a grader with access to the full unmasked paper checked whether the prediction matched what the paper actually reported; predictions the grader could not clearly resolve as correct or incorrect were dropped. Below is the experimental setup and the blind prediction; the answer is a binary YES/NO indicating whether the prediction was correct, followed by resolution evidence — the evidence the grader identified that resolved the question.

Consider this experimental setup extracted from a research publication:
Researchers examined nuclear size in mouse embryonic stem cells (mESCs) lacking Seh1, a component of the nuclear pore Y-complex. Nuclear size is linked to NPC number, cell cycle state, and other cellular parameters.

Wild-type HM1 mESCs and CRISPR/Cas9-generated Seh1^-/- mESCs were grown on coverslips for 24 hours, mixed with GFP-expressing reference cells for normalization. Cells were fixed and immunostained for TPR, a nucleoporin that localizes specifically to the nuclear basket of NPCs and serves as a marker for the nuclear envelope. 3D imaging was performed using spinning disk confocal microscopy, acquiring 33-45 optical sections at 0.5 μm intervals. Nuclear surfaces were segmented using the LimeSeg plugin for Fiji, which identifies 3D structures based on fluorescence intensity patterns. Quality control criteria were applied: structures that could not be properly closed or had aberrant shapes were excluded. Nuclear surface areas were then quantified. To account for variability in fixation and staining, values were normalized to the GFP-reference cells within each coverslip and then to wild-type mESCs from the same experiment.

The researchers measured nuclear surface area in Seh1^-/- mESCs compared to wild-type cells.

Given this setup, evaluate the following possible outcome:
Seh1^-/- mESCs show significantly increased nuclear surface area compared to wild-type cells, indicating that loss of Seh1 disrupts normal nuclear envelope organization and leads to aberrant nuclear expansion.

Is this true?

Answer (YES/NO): NO